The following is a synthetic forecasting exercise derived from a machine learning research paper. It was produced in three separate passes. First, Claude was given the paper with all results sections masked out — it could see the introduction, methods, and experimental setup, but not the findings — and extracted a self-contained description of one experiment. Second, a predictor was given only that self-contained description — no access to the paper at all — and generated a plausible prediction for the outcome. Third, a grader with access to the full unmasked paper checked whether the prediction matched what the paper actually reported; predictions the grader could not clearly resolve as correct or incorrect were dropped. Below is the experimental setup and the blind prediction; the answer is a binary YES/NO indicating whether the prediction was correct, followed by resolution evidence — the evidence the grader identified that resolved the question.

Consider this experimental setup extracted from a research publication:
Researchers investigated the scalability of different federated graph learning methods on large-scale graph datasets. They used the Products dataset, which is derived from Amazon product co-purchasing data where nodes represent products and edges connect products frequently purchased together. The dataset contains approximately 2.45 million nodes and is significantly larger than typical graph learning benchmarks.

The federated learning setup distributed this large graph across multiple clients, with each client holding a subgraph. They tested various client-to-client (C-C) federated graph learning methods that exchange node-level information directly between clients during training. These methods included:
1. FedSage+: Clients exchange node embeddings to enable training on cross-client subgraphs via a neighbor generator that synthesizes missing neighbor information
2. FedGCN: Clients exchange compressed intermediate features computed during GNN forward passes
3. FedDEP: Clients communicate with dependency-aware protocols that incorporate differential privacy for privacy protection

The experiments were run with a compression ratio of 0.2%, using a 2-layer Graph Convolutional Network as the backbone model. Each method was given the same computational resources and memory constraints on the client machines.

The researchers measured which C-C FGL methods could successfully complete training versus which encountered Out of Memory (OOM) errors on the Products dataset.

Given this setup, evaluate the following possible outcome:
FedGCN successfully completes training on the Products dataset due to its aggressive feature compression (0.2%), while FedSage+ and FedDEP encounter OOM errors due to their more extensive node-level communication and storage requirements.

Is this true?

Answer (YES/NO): YES